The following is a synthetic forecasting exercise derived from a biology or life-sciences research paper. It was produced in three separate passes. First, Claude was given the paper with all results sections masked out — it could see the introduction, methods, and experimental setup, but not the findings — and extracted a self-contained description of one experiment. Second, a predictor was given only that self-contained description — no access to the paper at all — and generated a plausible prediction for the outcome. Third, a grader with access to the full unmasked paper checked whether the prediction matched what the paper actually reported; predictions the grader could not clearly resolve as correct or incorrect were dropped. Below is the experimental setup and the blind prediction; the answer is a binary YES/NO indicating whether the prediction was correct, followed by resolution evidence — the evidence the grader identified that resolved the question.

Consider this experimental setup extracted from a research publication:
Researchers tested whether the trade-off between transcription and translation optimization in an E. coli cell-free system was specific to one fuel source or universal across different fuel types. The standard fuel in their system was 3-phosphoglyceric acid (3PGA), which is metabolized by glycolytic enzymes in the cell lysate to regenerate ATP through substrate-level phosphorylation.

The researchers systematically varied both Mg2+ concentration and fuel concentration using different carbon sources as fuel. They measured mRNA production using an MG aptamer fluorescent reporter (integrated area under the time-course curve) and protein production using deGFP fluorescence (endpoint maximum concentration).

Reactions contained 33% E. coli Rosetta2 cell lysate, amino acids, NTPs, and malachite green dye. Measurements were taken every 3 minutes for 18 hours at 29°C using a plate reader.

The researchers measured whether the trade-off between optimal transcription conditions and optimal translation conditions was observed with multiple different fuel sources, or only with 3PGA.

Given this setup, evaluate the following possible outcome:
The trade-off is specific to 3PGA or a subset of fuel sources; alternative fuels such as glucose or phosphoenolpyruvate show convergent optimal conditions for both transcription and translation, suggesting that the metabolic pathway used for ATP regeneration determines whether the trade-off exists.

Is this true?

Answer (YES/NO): NO